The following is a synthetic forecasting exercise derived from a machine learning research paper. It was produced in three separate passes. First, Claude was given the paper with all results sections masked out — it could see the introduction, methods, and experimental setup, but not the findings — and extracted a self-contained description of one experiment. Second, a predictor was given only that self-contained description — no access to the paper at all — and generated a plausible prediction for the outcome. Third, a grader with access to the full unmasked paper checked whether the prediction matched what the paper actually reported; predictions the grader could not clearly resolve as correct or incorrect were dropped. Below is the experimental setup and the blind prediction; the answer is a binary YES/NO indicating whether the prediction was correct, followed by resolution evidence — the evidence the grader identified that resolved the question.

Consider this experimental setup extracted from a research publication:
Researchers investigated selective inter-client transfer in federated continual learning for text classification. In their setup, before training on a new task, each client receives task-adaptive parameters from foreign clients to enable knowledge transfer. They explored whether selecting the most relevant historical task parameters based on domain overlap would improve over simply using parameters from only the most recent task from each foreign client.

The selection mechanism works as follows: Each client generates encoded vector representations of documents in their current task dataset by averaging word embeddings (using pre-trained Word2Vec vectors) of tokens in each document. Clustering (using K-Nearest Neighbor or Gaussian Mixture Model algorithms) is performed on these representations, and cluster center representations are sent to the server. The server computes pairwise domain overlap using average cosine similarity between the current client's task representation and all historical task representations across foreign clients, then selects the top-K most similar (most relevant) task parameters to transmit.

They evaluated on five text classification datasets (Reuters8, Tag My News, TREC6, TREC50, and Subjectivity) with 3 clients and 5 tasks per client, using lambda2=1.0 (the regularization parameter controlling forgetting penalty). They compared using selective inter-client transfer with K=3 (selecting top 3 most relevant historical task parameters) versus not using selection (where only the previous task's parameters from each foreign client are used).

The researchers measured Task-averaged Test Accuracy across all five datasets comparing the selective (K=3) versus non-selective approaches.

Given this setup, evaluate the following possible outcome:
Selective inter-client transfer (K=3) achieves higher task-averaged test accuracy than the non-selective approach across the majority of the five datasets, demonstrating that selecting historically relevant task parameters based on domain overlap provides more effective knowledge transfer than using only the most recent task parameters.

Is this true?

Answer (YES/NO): NO